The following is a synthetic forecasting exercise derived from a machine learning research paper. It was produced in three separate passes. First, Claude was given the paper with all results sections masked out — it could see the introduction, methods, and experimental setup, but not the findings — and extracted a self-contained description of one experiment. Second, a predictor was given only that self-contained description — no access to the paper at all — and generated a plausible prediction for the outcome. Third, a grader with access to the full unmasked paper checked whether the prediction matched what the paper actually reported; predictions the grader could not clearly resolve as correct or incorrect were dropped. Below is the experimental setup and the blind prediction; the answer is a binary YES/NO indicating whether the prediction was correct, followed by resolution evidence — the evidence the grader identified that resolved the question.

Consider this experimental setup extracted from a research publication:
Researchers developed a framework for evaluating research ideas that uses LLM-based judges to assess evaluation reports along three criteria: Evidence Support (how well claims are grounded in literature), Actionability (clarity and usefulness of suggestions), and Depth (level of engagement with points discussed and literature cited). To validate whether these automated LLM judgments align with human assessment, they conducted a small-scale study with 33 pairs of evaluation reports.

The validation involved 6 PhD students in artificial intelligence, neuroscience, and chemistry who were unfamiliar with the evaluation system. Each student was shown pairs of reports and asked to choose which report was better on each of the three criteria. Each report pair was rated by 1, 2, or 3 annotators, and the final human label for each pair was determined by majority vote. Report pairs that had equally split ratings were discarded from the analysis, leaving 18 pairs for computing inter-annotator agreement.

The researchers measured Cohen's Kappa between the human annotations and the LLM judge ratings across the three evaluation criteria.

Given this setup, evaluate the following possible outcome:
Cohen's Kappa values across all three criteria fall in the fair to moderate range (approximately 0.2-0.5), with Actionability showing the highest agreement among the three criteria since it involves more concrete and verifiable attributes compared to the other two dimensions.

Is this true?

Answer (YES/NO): NO